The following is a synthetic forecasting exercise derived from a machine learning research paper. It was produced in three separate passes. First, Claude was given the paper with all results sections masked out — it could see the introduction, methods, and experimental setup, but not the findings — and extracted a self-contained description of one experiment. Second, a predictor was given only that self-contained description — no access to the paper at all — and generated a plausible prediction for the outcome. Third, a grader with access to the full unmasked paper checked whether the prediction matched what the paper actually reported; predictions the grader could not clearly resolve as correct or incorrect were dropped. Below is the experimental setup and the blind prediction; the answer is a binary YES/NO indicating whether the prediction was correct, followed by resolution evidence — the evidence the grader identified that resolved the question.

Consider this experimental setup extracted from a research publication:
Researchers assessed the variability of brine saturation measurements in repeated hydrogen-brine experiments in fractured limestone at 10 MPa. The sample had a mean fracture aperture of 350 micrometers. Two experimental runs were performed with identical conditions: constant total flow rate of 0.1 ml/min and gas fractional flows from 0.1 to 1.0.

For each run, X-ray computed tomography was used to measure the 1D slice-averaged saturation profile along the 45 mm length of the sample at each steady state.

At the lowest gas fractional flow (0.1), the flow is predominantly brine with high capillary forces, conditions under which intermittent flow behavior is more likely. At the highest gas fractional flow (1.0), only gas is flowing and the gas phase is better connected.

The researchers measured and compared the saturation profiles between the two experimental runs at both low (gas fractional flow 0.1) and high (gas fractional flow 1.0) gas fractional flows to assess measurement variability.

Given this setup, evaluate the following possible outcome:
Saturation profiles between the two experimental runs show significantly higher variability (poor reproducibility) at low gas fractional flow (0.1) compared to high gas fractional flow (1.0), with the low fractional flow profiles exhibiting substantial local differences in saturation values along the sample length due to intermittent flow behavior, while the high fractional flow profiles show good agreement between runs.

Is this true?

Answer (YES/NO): YES